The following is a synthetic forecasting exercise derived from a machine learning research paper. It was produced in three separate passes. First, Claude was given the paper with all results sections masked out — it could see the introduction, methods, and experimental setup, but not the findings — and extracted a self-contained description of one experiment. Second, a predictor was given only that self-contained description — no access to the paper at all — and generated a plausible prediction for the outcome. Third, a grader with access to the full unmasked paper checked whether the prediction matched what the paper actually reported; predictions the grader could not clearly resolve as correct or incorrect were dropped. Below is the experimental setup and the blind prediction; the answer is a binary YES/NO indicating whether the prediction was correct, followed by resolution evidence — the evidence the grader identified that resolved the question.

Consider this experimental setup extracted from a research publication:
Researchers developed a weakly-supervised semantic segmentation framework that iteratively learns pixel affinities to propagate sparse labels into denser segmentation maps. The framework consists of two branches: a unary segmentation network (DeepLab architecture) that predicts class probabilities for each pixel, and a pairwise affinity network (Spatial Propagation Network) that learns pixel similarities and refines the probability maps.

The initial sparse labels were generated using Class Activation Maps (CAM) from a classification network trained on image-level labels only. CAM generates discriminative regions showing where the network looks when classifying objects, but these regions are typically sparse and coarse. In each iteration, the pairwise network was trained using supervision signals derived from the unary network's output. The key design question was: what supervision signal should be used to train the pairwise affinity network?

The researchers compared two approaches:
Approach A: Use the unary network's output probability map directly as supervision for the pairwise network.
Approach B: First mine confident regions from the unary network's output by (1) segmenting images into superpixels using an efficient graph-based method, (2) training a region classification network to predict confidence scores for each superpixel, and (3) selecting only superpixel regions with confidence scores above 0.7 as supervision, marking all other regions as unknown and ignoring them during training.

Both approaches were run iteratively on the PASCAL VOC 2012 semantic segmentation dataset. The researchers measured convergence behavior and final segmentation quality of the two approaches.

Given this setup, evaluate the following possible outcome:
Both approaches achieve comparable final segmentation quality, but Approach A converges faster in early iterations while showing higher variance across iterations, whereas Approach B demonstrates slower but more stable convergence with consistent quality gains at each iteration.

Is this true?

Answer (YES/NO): NO